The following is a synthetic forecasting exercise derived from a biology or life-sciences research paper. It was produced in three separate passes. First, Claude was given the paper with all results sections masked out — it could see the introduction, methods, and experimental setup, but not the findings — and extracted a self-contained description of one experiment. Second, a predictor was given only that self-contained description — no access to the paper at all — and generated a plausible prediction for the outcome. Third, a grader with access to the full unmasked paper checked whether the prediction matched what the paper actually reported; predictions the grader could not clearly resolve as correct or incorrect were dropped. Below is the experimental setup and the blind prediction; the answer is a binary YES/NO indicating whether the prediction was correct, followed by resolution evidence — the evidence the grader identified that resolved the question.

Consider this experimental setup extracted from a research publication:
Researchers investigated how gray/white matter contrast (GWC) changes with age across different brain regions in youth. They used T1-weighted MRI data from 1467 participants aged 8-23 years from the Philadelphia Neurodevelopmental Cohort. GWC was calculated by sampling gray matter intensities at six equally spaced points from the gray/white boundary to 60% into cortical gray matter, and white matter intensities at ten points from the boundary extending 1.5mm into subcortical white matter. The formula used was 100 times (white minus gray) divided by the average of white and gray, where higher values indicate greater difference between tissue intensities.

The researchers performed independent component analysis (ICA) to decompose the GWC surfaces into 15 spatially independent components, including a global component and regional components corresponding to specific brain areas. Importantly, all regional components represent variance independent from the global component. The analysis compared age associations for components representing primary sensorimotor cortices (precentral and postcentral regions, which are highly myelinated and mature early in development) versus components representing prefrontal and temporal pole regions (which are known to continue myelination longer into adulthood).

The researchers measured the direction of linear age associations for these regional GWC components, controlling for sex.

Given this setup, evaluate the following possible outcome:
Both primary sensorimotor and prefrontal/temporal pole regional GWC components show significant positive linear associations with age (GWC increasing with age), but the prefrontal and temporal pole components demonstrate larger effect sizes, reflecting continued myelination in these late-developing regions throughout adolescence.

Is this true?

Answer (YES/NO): NO